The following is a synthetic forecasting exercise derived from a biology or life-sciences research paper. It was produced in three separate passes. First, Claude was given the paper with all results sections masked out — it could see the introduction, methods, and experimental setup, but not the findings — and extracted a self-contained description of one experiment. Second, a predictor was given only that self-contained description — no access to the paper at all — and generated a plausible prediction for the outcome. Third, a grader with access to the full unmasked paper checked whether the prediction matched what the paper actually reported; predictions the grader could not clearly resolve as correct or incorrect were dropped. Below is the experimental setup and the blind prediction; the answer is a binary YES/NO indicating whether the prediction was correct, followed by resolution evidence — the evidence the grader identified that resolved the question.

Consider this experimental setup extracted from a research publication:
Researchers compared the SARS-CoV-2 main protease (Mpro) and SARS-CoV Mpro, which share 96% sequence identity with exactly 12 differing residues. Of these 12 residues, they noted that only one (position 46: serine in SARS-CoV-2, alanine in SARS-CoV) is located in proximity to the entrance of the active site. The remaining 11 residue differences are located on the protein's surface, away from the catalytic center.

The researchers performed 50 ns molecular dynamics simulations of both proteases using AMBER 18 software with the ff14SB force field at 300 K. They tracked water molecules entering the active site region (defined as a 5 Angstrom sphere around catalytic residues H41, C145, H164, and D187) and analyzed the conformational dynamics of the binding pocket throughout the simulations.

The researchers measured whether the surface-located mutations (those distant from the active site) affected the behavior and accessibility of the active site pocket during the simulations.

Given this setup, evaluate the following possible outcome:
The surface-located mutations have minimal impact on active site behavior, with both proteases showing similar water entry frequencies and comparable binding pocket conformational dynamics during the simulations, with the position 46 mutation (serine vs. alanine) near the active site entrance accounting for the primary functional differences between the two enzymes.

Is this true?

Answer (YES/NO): NO